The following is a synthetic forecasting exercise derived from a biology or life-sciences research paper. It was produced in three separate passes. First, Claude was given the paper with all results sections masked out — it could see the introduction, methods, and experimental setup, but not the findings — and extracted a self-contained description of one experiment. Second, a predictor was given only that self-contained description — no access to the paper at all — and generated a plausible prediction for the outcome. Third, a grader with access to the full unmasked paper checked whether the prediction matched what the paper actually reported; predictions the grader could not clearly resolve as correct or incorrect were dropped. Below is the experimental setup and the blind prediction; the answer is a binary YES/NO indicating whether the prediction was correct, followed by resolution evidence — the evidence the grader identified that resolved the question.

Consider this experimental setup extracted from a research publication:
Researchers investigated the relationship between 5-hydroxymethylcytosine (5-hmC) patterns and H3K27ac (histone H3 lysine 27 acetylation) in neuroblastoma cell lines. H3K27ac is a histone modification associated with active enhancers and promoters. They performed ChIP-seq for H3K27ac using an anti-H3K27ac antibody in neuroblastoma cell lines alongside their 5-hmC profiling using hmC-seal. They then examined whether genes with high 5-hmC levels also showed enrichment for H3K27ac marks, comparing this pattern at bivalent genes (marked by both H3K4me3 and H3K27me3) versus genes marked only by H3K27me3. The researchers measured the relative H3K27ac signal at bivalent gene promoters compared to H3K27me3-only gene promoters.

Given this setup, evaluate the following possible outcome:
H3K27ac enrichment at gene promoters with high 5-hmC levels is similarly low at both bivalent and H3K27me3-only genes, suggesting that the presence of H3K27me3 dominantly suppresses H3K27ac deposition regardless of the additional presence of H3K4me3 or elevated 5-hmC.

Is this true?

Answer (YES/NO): YES